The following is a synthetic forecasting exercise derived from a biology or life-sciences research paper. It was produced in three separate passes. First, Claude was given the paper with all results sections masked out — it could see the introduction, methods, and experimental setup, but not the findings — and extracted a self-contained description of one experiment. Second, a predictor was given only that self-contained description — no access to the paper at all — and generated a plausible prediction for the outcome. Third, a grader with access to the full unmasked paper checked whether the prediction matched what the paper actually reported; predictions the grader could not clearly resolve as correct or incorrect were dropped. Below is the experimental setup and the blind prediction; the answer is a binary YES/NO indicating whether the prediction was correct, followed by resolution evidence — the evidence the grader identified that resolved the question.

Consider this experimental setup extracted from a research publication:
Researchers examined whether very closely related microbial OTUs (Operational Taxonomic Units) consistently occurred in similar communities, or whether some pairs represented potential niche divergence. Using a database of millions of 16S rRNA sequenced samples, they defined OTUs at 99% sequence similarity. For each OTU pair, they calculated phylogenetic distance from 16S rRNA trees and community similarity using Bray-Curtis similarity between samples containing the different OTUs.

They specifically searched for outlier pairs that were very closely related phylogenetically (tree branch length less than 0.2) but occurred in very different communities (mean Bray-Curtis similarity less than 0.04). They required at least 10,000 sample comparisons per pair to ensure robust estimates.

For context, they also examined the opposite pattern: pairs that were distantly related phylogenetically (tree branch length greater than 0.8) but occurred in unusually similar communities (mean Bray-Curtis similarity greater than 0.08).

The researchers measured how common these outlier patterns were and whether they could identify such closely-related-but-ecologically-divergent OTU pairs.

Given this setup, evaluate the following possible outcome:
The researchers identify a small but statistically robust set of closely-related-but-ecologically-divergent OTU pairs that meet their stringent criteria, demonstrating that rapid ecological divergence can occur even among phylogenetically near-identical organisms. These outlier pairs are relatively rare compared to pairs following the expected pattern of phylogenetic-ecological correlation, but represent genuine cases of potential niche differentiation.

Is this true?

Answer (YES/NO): YES